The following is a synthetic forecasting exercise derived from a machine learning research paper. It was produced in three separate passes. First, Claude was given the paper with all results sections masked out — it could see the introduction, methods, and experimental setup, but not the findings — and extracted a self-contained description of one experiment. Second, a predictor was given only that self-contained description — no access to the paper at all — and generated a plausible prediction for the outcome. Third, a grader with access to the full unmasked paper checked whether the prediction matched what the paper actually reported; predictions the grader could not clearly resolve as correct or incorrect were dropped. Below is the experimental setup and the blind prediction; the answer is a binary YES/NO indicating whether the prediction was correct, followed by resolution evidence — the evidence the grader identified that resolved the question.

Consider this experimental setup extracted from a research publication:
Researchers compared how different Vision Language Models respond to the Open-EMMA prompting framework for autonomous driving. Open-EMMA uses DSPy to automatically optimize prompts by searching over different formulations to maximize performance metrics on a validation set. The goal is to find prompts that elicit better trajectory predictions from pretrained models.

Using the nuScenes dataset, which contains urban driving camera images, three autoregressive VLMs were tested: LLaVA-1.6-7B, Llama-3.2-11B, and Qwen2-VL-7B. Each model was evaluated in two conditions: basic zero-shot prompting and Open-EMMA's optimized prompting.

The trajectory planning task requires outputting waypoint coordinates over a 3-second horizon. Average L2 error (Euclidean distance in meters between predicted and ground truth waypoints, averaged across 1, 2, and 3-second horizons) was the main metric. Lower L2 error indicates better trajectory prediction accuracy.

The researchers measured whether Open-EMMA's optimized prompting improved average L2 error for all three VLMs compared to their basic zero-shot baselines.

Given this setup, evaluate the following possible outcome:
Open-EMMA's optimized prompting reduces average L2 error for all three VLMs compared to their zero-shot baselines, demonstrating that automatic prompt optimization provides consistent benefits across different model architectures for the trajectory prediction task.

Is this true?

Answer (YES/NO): NO